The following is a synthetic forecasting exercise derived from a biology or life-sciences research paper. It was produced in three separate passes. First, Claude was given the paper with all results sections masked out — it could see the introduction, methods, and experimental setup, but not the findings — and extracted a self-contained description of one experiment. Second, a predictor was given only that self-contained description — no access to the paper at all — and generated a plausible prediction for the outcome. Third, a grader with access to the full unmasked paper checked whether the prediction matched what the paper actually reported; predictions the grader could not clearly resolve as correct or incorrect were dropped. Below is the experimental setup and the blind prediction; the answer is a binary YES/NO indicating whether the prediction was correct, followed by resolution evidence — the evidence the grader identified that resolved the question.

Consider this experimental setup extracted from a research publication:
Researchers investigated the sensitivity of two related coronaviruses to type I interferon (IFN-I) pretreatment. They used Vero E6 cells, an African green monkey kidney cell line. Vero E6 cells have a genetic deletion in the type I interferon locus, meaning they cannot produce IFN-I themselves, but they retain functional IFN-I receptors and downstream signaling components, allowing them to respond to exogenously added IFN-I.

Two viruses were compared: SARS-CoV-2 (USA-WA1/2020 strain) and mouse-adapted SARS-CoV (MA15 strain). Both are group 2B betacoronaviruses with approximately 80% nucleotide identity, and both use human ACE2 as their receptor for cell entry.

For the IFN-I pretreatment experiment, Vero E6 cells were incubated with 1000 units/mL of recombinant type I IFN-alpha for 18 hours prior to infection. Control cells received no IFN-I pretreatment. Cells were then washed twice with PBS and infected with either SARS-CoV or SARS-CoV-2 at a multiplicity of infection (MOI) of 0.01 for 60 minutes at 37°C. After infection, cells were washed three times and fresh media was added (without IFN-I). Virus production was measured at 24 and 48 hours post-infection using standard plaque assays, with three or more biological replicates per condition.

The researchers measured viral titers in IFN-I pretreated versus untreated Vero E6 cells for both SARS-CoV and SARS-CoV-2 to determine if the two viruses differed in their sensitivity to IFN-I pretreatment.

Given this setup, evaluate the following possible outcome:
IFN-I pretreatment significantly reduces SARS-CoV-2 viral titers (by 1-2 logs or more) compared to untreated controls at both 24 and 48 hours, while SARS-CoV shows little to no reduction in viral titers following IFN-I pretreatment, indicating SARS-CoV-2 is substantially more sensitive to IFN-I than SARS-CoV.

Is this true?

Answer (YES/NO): NO